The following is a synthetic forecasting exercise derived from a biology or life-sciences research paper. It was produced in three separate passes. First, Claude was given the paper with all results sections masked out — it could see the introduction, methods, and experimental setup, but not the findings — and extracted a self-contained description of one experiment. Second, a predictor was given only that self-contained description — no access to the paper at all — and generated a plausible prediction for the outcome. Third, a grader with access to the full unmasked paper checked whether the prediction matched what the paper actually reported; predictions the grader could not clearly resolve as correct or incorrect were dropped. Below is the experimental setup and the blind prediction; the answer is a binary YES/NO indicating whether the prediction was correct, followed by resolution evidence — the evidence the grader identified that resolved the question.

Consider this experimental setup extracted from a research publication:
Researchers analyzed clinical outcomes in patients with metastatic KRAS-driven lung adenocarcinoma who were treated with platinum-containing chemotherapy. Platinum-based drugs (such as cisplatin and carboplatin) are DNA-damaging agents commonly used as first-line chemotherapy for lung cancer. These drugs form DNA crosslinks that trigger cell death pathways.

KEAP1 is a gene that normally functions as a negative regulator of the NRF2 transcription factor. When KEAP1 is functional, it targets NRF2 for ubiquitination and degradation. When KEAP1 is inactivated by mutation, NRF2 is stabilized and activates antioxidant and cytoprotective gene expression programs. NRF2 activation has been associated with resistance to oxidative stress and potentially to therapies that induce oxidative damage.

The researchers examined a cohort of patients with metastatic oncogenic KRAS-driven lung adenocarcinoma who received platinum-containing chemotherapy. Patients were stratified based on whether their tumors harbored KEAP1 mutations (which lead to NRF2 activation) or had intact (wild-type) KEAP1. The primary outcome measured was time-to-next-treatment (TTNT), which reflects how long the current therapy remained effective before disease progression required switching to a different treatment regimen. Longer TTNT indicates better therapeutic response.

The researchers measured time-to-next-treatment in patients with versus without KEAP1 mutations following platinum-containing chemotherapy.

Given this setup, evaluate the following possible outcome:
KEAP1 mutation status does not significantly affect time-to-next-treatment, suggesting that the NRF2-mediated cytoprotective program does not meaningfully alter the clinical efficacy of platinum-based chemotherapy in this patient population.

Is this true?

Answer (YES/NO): NO